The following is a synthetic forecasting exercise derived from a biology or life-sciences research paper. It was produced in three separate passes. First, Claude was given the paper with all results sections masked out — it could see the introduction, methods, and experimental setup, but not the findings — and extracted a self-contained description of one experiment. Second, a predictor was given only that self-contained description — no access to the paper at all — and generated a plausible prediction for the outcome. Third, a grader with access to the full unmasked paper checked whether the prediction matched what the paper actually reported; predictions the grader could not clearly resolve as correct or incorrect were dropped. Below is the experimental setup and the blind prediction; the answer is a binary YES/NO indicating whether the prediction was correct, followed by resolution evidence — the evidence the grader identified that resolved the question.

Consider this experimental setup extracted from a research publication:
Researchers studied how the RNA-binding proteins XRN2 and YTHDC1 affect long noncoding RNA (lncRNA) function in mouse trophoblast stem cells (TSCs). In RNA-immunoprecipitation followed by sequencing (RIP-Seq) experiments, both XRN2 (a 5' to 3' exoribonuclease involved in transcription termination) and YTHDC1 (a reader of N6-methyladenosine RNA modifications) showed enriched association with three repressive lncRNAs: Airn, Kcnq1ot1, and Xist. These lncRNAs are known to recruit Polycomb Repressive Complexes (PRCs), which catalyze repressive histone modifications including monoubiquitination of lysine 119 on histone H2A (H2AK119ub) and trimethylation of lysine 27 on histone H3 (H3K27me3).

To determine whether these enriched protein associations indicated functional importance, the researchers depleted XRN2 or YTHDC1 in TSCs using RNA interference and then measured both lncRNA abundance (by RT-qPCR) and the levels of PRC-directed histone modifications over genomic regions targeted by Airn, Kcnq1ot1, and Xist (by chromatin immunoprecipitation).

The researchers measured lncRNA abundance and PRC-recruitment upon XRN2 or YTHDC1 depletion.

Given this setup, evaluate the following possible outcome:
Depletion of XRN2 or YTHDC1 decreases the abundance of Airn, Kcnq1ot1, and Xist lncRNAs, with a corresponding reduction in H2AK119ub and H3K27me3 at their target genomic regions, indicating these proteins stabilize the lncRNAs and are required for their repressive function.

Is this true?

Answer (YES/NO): NO